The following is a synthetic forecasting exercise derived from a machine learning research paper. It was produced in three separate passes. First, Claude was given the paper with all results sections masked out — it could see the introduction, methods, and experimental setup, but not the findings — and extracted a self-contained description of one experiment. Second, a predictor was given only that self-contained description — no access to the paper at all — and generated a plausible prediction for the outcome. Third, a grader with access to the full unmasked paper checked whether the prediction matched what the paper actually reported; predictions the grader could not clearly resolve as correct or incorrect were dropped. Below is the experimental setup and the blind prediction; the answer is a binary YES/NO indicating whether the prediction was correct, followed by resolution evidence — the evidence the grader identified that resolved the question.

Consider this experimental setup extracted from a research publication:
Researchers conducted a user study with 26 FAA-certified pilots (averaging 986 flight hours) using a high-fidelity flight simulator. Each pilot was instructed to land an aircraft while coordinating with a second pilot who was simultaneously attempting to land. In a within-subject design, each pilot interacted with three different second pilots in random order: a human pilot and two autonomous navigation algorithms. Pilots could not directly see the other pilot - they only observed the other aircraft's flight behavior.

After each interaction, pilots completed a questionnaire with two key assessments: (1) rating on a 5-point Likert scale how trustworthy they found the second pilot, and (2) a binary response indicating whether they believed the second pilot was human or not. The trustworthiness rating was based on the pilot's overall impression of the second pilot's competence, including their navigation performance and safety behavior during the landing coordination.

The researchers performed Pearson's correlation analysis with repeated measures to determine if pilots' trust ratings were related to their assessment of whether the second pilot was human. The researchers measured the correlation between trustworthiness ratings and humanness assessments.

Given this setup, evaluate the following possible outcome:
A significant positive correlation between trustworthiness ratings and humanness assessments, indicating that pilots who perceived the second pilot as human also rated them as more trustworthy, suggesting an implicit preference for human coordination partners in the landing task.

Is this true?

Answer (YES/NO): NO